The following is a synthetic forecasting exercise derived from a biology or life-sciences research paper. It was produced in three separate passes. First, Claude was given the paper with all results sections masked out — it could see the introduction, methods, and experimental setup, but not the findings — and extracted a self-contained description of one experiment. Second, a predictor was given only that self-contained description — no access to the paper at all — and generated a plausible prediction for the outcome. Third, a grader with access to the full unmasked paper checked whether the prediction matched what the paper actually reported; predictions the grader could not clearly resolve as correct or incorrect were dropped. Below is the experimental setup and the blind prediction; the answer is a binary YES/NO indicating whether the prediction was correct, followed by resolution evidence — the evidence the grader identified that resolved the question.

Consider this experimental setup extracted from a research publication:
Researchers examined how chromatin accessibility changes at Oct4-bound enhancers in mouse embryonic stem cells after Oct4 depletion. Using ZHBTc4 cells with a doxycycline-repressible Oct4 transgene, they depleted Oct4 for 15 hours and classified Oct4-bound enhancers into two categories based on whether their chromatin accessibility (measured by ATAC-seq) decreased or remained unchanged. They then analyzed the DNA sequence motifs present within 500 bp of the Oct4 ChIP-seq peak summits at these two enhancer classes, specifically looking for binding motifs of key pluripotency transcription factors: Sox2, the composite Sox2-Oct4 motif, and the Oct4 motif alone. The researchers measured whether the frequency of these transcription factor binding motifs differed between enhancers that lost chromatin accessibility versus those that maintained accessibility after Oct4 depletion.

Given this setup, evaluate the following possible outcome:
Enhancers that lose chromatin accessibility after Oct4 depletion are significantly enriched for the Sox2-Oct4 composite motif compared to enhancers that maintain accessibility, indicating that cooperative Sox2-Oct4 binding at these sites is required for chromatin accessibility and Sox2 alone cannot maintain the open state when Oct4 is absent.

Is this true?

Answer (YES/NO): YES